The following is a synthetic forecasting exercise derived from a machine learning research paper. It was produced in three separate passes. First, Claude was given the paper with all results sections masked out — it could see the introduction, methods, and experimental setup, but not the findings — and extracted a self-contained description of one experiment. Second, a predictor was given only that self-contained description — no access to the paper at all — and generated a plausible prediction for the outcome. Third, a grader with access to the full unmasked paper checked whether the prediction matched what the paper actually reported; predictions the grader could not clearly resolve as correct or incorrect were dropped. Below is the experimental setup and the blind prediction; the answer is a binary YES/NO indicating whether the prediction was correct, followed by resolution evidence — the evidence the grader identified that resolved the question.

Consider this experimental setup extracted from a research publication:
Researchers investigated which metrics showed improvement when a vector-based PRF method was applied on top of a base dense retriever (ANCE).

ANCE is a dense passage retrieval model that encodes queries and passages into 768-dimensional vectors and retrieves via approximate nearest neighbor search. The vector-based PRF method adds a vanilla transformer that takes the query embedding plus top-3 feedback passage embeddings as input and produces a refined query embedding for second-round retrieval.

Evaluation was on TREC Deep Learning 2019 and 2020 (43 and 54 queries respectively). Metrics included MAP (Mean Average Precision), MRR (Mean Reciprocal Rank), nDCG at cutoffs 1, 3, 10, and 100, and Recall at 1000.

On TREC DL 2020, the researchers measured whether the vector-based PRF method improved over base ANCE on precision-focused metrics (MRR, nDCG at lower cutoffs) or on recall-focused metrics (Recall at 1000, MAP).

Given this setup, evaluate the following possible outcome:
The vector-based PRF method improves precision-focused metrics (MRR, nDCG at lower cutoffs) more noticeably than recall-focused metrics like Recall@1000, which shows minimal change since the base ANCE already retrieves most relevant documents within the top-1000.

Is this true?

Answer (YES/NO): NO